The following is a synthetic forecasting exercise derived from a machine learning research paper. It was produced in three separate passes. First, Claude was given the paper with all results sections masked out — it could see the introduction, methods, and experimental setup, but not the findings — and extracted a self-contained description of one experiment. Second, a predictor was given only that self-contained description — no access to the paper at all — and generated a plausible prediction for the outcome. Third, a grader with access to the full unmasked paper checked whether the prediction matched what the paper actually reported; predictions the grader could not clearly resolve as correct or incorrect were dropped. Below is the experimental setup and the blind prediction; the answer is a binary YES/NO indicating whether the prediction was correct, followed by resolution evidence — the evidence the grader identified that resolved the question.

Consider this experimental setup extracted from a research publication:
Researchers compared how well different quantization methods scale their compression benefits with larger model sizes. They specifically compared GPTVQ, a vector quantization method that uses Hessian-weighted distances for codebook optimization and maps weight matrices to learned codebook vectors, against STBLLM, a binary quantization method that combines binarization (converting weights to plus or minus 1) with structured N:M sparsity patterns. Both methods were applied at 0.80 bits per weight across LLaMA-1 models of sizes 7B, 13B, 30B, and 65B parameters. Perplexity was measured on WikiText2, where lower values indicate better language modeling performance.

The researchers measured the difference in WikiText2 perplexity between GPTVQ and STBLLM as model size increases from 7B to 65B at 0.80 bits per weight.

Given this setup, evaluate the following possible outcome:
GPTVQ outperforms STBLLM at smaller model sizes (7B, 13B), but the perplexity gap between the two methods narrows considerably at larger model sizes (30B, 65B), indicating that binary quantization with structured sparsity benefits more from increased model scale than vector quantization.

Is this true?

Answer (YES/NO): NO